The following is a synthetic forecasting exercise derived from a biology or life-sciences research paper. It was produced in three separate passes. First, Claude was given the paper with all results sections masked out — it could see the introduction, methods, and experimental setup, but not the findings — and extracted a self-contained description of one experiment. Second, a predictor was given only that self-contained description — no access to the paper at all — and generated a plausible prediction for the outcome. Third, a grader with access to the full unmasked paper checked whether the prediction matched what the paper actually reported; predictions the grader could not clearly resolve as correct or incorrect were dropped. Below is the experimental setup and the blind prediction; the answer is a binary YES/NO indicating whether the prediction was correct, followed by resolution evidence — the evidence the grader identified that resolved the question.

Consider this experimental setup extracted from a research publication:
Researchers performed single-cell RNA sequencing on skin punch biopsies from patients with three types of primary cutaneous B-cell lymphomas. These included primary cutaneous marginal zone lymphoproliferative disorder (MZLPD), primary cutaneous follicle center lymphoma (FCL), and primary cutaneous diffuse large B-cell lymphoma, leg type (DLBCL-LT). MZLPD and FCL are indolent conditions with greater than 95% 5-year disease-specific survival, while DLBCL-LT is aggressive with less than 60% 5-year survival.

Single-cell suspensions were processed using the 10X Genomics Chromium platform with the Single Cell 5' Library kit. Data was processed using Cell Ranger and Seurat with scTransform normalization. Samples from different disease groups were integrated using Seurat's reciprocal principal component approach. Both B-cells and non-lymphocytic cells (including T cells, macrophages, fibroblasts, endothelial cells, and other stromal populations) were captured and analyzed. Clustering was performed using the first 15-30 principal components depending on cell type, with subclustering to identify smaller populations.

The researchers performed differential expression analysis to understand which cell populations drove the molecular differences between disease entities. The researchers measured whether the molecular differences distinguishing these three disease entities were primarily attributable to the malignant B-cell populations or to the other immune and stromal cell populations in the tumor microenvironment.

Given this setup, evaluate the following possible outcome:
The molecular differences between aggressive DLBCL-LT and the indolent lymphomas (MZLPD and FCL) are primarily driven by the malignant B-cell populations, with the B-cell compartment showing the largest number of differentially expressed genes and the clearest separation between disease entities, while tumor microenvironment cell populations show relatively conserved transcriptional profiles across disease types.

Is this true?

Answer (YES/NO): YES